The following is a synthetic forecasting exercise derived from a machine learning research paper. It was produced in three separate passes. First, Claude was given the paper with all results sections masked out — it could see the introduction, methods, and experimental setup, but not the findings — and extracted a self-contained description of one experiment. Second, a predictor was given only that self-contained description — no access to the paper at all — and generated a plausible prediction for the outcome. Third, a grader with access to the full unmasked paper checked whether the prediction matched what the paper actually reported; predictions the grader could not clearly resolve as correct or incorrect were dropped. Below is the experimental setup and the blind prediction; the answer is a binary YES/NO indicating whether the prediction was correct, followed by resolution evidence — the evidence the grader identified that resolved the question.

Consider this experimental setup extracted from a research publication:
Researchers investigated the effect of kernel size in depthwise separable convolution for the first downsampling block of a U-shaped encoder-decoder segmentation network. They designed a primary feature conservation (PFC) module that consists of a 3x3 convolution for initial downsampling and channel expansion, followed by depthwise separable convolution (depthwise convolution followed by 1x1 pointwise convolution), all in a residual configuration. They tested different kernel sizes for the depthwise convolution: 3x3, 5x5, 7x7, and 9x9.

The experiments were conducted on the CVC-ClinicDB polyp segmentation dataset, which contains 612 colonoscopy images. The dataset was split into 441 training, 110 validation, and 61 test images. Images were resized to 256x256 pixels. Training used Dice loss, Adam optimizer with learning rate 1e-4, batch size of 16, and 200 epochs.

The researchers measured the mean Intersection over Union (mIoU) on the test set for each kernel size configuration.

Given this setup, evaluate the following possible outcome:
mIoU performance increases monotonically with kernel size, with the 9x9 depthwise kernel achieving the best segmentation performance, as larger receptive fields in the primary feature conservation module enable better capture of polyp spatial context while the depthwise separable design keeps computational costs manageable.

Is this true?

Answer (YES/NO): NO